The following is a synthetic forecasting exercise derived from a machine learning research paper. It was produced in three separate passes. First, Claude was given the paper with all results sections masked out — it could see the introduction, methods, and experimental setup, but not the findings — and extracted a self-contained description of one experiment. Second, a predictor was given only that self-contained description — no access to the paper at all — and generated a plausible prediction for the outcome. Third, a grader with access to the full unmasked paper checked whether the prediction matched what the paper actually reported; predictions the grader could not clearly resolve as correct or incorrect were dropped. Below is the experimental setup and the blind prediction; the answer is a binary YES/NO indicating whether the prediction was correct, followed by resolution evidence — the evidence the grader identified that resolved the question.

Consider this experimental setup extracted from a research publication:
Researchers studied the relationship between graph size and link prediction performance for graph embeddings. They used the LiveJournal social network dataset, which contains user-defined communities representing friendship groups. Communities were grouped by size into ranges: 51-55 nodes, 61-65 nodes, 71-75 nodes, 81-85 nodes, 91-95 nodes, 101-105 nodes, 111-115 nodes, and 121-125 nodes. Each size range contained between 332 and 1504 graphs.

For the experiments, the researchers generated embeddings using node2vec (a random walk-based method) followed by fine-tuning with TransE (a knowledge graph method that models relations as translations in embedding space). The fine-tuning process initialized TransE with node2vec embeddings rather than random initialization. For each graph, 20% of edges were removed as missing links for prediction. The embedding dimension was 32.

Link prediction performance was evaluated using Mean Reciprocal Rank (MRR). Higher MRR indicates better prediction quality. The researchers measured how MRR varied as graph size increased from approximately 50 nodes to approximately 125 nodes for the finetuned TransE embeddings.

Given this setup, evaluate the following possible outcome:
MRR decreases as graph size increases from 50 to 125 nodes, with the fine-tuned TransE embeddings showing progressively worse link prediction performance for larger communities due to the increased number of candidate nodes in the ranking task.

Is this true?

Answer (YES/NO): YES